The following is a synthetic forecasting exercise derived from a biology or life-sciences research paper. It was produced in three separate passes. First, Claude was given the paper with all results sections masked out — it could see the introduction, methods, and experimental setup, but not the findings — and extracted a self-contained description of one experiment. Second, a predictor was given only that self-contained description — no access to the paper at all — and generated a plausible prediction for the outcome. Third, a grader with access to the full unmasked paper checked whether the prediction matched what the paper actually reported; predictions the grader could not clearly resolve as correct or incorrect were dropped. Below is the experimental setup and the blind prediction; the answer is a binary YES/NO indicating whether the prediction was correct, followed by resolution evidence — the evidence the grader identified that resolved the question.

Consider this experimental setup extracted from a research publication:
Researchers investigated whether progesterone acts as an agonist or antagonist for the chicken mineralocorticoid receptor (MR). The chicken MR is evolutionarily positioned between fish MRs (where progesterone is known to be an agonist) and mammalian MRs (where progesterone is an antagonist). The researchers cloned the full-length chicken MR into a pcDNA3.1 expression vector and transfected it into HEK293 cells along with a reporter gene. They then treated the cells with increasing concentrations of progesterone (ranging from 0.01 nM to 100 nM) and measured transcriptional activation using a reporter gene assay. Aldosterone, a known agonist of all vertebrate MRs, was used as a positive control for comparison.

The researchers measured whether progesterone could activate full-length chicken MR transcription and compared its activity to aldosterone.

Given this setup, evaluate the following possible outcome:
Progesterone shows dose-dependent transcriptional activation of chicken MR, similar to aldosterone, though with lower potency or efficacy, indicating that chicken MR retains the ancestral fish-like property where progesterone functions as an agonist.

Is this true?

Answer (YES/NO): YES